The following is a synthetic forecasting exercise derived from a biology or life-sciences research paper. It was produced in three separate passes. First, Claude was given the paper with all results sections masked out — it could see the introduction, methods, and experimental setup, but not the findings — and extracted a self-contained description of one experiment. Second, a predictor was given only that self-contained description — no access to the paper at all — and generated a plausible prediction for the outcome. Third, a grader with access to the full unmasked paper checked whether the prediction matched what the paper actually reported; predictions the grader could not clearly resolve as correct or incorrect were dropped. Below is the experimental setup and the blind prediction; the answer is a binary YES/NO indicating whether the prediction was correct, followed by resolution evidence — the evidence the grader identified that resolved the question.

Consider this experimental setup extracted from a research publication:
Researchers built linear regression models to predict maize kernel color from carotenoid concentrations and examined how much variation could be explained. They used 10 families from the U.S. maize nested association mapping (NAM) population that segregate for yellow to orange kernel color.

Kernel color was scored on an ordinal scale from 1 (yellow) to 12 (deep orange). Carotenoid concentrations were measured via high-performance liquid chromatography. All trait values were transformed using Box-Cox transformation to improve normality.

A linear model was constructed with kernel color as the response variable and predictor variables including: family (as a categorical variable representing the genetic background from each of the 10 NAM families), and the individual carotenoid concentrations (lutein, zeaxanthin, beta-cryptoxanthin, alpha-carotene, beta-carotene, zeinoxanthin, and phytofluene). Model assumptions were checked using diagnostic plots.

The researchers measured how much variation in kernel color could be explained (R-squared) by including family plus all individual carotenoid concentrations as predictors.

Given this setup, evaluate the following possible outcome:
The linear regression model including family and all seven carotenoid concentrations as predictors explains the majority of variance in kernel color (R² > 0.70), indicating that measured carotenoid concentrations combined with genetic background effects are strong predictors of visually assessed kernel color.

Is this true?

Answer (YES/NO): YES